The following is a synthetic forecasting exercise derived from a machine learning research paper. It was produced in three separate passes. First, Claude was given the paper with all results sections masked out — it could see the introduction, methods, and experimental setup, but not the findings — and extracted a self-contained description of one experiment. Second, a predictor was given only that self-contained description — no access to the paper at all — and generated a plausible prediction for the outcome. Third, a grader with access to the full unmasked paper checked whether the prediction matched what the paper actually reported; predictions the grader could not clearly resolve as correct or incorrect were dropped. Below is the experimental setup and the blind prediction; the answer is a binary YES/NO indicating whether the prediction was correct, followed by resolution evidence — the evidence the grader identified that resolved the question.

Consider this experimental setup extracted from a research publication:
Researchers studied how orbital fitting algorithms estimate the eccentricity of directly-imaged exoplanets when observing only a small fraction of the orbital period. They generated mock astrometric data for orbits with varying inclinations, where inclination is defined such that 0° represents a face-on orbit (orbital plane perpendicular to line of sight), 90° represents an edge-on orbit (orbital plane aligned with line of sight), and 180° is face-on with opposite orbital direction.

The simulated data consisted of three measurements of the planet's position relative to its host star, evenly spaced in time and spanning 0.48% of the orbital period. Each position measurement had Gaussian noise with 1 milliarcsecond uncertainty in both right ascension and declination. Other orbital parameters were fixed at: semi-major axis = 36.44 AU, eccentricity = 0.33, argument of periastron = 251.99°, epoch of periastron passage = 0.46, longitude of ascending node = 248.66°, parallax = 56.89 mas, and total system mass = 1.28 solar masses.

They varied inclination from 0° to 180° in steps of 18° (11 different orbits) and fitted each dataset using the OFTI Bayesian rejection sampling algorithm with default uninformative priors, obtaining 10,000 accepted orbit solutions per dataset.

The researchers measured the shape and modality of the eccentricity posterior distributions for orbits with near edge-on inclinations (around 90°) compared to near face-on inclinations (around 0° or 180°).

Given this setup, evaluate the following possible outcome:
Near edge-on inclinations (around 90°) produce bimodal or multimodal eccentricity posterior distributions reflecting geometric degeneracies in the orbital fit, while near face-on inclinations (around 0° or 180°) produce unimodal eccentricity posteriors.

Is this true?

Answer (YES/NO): YES